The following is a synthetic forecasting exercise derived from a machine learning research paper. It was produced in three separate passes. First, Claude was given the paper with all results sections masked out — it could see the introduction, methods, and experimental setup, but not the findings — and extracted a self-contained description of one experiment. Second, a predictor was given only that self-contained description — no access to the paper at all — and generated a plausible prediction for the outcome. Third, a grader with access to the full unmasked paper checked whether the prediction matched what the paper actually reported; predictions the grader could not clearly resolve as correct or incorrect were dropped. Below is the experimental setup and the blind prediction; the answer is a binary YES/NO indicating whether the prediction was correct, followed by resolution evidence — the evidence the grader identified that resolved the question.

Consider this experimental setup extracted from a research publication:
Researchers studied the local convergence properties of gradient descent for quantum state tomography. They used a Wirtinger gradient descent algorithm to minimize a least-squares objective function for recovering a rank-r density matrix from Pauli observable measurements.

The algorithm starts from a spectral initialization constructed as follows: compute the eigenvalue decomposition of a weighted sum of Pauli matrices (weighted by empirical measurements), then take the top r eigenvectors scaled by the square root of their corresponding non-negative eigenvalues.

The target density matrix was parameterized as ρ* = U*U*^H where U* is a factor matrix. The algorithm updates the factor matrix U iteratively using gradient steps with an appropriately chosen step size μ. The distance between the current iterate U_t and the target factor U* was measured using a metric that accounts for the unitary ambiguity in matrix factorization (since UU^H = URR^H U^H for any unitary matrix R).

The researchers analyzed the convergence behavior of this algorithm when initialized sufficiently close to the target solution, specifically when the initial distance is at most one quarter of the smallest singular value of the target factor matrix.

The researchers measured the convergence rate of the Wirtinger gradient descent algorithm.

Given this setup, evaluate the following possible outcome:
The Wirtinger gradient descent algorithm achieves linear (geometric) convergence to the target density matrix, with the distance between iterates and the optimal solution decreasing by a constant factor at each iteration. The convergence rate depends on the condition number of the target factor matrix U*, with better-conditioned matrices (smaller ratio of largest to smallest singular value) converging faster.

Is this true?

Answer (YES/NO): YES